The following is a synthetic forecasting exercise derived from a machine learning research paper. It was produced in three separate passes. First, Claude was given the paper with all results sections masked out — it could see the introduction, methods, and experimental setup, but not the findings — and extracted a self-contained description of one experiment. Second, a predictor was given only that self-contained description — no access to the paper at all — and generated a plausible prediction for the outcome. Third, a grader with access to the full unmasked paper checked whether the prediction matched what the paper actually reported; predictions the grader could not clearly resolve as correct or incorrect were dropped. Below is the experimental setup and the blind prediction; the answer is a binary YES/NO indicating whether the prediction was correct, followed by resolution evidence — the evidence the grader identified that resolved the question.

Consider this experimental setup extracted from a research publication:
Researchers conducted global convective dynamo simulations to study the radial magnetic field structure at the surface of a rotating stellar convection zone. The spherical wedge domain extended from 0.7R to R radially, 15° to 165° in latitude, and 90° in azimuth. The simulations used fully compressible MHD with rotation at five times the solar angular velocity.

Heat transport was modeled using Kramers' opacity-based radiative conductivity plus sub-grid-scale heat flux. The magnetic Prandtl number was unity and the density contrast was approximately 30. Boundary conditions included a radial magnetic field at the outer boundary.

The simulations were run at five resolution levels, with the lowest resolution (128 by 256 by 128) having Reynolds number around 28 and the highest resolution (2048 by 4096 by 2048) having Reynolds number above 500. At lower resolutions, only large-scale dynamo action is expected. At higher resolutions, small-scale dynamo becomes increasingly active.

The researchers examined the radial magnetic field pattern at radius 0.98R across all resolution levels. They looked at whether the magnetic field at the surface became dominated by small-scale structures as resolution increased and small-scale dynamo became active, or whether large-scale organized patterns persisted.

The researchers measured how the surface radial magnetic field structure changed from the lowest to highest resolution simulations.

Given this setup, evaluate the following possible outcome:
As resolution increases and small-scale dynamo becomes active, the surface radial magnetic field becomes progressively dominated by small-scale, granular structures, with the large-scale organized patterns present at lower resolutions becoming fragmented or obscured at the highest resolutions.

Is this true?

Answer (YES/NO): YES